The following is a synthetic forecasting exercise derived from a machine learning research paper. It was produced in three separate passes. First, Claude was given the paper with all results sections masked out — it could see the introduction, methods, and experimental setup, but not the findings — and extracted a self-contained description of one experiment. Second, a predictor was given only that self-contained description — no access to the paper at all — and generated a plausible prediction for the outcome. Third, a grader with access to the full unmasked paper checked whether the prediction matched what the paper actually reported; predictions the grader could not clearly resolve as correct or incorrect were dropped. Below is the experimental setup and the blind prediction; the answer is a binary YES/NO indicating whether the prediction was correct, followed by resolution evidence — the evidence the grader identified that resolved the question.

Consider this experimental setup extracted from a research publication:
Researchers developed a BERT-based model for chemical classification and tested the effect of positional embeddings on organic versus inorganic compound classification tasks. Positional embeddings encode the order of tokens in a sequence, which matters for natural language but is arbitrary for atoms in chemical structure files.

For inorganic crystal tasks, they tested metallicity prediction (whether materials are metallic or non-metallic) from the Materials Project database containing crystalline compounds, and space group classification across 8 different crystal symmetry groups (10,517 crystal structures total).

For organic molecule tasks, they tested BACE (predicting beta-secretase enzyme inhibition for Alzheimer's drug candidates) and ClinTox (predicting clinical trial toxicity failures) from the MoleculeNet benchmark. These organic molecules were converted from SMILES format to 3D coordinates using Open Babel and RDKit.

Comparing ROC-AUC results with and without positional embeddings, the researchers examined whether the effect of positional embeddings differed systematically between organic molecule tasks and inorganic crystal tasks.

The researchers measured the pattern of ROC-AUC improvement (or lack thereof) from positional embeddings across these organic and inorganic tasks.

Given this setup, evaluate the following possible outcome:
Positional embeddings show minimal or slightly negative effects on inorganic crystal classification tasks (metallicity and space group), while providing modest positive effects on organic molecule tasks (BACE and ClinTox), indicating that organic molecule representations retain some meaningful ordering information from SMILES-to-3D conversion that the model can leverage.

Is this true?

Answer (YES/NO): NO